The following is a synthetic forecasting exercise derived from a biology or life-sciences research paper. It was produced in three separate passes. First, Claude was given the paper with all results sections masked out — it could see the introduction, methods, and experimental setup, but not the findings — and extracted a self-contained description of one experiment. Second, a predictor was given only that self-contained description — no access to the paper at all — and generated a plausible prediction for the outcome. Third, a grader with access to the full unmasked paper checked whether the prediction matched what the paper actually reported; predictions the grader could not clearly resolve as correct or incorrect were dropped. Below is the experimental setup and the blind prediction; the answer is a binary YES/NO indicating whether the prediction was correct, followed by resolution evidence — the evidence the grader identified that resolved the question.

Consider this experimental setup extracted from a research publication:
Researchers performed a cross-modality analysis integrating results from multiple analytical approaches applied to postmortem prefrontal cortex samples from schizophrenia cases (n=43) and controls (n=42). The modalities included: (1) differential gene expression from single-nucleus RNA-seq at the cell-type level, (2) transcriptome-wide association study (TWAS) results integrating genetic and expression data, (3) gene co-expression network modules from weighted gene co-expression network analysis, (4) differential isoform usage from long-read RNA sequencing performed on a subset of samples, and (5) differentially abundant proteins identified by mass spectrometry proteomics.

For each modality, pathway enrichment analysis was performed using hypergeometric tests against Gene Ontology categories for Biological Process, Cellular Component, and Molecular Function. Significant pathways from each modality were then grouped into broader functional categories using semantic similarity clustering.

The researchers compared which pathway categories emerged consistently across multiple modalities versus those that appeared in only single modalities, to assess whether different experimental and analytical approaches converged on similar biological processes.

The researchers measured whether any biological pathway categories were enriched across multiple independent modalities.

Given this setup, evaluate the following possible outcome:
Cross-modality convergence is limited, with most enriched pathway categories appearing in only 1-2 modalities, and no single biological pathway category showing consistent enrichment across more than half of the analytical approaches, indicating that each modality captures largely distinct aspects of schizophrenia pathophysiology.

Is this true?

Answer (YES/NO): NO